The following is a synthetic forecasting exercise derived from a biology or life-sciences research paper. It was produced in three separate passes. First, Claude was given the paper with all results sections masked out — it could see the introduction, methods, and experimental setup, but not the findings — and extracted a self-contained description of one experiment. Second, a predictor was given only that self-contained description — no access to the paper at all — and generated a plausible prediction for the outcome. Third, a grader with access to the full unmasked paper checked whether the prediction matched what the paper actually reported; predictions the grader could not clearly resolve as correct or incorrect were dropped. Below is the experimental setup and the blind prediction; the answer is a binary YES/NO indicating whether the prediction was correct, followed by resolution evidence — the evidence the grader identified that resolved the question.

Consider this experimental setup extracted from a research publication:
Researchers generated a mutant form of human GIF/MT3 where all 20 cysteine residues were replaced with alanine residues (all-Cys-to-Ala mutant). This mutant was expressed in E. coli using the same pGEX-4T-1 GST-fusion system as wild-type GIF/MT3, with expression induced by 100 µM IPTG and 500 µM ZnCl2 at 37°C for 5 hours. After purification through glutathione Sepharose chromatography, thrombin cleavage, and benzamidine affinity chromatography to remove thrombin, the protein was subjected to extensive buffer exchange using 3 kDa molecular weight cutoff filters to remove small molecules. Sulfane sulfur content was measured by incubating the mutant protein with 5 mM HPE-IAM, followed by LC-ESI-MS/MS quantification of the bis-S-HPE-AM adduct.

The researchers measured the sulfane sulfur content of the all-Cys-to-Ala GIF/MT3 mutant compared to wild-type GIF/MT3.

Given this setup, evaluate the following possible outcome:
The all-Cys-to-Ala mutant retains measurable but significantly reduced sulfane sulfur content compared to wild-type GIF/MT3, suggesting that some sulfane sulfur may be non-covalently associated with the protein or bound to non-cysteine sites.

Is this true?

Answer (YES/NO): NO